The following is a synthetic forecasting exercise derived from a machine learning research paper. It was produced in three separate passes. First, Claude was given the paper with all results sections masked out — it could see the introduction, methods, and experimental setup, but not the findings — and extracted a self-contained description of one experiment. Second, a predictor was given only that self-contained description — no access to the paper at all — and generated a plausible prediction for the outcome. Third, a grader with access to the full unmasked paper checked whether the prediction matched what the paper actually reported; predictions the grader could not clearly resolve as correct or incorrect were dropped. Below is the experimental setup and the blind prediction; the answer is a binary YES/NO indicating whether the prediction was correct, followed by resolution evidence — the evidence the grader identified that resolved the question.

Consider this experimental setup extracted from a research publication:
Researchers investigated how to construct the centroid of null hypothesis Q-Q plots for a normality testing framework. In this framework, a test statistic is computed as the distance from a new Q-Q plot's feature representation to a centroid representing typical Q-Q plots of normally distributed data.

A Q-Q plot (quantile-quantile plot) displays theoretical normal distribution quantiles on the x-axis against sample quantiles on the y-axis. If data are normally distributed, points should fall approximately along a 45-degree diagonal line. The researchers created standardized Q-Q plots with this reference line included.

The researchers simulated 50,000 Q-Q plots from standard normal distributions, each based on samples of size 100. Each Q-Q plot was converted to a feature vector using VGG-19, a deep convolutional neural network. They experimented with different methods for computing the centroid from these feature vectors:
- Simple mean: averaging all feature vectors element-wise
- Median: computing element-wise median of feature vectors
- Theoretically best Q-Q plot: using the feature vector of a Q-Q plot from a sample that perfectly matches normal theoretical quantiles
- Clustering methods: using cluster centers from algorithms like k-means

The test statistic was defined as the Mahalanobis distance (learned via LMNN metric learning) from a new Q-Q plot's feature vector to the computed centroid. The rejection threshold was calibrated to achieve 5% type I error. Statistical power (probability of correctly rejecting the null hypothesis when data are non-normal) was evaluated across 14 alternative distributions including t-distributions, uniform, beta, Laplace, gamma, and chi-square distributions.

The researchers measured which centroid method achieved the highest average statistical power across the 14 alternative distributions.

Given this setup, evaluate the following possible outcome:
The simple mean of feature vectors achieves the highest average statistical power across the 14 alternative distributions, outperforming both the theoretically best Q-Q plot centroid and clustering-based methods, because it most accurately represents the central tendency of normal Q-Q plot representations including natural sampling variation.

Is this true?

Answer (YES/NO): YES